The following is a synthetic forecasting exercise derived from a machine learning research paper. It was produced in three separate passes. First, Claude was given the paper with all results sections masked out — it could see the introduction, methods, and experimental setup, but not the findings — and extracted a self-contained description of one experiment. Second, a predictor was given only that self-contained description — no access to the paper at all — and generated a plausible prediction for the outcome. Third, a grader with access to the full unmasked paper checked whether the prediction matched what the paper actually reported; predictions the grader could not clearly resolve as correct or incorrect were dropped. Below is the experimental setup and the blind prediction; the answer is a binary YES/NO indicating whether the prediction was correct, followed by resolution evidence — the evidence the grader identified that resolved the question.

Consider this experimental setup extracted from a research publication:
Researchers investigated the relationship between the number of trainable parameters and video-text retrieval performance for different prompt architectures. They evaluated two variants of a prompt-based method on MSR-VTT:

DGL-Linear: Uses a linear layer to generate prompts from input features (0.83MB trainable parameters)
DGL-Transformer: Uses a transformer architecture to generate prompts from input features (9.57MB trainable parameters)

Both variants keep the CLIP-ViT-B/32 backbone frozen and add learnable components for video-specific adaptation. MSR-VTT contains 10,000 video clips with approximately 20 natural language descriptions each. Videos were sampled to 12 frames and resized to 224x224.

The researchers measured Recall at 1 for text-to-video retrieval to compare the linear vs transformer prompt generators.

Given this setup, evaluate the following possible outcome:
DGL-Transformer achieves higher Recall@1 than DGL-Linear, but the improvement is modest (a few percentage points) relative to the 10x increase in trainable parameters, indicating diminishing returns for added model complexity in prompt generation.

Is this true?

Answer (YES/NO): YES